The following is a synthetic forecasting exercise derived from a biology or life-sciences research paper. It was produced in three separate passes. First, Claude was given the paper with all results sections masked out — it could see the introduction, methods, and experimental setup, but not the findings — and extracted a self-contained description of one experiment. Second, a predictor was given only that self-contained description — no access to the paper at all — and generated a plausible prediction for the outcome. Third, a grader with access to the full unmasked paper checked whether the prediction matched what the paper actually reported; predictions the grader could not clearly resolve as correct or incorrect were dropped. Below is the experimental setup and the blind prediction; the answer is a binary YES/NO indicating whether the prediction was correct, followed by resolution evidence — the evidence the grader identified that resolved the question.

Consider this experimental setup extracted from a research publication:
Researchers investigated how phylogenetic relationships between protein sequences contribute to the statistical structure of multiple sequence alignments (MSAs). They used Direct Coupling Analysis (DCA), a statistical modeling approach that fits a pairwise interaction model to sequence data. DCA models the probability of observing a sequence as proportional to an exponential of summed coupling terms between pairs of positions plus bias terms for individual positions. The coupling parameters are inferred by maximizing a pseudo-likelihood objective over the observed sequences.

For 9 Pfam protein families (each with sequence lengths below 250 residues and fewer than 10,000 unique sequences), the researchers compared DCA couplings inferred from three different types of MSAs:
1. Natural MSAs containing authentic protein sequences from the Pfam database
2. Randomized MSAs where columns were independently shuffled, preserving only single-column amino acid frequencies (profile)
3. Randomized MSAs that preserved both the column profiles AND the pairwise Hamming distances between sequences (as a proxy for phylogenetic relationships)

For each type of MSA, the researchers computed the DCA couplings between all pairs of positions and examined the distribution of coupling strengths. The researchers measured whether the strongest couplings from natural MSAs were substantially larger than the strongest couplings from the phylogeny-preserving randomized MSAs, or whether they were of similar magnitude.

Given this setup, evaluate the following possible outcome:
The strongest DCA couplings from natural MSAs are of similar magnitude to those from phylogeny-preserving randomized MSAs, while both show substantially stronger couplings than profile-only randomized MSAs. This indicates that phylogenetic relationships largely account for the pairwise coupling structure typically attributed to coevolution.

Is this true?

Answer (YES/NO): NO